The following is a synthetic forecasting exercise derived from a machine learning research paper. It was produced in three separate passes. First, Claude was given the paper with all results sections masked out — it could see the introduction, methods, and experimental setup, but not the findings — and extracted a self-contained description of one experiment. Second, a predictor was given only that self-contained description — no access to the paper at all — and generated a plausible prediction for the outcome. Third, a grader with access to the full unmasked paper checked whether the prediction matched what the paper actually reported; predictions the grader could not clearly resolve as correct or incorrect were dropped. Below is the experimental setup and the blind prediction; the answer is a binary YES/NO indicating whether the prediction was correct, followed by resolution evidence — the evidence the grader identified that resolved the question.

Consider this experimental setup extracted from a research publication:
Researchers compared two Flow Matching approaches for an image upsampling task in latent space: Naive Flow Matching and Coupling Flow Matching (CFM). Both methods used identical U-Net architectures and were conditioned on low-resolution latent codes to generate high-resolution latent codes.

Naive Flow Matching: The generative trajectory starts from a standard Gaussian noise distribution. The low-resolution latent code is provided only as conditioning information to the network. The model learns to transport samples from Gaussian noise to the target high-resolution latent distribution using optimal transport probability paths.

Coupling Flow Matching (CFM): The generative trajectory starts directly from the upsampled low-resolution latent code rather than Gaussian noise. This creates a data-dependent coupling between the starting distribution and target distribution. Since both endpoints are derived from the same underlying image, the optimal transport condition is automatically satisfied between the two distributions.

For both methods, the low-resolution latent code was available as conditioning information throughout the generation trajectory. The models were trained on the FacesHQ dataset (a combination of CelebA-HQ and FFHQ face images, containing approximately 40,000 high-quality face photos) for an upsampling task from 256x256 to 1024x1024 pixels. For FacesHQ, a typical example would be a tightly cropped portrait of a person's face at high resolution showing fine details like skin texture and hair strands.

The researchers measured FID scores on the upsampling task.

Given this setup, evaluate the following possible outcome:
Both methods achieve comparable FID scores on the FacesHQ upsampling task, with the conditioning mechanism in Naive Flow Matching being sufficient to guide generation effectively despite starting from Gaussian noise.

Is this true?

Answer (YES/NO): NO